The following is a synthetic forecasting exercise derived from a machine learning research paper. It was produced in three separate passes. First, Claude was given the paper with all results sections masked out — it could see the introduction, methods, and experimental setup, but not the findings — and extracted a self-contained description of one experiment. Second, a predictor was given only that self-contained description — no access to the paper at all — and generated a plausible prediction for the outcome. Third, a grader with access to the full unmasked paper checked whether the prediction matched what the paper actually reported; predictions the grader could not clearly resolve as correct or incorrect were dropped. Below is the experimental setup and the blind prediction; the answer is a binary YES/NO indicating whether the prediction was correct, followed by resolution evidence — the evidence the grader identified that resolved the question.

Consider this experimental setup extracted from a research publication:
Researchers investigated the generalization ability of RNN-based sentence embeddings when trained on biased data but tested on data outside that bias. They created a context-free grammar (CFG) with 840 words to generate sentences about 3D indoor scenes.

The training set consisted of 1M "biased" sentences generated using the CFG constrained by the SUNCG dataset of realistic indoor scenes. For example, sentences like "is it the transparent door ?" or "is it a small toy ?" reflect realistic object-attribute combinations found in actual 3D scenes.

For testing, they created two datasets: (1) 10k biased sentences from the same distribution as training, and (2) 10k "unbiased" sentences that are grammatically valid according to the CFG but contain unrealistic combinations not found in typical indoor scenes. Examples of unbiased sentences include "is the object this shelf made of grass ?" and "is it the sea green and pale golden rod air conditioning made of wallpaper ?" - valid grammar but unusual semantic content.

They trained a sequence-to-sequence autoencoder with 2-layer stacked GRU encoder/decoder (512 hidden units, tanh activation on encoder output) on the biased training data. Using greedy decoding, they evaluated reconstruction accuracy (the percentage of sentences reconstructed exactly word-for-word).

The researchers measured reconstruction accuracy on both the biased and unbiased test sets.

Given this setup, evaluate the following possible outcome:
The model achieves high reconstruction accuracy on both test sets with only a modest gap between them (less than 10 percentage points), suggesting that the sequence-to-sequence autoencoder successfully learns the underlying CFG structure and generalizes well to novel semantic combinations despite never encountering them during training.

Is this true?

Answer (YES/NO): NO